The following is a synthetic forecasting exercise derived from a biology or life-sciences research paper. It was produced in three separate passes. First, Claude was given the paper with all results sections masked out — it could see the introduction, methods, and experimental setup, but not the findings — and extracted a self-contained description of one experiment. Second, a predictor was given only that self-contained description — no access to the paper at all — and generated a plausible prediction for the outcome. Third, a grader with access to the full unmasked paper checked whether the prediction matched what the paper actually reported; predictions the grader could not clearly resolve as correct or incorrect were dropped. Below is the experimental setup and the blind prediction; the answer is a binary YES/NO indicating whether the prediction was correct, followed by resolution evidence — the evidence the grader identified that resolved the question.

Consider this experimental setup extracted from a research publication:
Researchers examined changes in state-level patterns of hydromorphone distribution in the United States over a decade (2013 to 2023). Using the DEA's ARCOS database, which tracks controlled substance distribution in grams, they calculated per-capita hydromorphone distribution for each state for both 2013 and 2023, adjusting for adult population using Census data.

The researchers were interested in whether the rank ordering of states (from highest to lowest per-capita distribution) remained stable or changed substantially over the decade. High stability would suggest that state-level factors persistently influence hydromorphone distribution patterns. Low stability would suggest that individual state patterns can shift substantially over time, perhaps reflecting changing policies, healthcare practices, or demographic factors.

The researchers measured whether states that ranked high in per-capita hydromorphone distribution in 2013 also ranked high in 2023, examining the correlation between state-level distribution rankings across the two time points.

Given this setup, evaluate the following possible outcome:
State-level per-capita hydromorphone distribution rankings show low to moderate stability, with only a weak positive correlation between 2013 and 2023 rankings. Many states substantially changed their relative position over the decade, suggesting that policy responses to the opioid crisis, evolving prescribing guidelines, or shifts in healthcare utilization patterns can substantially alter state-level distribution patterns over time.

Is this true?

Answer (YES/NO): NO